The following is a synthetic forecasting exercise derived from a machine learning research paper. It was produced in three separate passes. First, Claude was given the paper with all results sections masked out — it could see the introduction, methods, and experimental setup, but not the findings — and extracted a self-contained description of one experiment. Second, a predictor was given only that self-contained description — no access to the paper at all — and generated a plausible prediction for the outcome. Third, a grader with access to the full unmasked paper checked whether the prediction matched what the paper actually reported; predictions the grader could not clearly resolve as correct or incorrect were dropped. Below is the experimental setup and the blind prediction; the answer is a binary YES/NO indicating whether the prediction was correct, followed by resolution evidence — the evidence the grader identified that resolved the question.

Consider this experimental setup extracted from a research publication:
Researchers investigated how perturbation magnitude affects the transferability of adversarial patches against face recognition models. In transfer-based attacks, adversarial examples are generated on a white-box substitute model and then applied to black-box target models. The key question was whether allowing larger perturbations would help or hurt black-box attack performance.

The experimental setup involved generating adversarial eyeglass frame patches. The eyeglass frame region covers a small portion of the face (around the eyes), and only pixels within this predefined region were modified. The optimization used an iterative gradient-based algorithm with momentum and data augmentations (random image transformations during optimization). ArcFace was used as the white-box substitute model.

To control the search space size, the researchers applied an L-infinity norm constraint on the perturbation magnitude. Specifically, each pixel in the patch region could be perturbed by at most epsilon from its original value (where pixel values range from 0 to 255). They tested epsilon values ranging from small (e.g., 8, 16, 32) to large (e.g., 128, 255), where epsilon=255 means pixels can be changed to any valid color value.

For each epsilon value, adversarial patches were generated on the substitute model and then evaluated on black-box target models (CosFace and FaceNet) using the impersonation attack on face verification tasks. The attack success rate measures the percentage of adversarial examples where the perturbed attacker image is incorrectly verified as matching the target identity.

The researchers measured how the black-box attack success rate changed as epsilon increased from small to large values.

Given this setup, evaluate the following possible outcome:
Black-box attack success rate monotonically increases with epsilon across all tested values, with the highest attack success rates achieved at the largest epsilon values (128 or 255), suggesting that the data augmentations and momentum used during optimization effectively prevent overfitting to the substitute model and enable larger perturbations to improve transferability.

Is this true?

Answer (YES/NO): NO